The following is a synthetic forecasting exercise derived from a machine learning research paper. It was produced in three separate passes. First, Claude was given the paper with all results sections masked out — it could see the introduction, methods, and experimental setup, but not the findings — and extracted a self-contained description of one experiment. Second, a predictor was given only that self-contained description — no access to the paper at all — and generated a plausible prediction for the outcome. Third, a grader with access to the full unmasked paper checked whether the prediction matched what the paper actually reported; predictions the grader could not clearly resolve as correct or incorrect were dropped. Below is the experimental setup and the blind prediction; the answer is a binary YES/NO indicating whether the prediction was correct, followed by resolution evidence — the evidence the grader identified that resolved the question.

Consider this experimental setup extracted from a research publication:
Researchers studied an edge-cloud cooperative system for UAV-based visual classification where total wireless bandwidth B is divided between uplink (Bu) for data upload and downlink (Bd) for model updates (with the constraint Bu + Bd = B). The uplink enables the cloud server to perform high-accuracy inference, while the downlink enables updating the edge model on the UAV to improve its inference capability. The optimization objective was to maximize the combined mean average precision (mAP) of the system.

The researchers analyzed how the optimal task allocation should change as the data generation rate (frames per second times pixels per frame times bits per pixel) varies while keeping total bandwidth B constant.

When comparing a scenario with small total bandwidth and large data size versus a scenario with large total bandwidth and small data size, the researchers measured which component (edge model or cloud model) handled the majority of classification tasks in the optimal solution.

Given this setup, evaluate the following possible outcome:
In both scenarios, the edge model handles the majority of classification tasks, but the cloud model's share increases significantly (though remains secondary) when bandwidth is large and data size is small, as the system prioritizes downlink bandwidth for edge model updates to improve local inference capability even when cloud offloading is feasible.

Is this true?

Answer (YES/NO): NO